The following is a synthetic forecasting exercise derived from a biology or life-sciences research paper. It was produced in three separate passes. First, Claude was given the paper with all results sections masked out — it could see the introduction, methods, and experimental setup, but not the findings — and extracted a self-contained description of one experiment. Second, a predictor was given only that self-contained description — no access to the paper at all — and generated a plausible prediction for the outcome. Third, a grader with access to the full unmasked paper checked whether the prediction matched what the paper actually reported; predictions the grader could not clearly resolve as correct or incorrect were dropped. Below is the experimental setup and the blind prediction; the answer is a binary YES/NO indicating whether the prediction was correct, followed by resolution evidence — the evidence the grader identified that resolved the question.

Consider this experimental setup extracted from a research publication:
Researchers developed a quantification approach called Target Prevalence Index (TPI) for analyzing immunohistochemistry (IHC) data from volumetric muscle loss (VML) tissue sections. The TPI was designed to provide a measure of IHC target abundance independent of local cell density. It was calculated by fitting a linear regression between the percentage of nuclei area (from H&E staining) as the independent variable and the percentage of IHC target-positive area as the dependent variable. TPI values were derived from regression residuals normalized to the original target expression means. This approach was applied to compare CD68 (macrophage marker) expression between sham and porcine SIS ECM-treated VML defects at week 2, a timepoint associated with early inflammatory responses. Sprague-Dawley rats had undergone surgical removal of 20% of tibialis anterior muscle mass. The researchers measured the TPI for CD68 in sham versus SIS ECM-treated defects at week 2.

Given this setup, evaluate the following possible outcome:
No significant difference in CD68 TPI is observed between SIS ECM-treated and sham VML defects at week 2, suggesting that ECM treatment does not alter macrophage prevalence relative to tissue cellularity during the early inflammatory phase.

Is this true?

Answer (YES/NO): NO